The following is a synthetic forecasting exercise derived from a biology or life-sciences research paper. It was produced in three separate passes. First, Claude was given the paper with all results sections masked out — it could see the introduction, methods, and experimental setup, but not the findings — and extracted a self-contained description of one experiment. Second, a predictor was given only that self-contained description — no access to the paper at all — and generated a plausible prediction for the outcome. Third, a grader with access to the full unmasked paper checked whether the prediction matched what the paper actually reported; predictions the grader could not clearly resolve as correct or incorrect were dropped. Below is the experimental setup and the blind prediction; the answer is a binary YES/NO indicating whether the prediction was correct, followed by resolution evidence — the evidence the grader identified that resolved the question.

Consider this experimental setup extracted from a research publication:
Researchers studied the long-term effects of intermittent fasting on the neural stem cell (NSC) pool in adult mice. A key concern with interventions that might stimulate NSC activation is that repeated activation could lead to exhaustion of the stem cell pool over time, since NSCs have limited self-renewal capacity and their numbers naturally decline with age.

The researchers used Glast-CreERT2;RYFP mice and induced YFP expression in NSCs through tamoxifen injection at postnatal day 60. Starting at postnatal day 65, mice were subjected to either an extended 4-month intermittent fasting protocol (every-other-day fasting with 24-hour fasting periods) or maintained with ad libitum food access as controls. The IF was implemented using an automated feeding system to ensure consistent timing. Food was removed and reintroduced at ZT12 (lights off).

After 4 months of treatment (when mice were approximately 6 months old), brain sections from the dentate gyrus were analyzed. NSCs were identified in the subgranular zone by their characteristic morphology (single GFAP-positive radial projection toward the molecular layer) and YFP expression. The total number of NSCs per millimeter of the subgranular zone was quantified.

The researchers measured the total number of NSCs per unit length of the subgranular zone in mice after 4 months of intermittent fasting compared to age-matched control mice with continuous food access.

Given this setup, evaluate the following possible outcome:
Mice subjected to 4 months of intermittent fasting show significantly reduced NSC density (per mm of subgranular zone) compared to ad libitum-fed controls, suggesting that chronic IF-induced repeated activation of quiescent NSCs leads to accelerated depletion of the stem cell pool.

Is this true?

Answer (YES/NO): NO